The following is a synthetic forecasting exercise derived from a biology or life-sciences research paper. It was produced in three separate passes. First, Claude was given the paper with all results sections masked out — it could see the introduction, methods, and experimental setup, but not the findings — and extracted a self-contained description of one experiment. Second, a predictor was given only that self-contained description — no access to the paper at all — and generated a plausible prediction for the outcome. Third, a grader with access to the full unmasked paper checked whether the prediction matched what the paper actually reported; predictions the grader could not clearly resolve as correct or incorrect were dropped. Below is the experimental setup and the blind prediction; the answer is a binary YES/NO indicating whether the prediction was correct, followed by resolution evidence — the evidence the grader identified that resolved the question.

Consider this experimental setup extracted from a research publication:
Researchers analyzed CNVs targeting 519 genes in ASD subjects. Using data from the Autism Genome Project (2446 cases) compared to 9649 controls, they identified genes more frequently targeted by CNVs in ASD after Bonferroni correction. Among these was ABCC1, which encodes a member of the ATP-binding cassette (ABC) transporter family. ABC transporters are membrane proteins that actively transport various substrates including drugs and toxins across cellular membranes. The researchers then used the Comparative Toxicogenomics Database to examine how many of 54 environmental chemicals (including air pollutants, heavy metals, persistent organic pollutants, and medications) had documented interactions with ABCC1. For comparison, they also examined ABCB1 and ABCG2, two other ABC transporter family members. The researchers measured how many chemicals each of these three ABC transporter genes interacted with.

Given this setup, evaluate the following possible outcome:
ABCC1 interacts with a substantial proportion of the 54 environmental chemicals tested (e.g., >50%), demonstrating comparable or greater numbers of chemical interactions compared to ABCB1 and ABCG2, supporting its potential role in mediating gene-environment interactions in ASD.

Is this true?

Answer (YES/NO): NO